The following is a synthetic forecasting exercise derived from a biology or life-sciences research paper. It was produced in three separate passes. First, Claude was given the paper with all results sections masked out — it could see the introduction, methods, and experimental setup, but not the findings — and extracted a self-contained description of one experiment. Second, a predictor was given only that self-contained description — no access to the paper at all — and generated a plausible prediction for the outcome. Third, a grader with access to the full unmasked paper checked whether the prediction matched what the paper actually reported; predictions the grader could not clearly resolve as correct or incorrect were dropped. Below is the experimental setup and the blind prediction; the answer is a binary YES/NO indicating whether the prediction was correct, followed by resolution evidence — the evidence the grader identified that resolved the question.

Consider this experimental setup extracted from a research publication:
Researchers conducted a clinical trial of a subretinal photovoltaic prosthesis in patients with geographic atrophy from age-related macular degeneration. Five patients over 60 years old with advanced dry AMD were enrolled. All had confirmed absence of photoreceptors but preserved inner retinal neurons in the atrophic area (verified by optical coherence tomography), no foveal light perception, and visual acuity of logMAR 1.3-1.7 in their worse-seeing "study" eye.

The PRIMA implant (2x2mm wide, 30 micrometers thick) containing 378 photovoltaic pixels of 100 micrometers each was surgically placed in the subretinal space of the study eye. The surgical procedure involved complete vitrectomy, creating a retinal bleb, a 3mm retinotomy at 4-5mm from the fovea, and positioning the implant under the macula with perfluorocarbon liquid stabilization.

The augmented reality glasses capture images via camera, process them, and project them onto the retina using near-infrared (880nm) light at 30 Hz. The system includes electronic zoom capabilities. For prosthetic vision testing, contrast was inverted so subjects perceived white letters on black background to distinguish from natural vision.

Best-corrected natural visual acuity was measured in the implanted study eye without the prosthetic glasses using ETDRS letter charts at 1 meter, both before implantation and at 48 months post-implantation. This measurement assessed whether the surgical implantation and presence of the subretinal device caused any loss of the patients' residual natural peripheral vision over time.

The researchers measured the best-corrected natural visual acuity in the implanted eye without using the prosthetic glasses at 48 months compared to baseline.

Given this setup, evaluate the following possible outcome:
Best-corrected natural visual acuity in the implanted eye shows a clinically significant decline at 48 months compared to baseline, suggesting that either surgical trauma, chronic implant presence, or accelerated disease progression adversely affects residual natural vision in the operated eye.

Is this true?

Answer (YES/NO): NO